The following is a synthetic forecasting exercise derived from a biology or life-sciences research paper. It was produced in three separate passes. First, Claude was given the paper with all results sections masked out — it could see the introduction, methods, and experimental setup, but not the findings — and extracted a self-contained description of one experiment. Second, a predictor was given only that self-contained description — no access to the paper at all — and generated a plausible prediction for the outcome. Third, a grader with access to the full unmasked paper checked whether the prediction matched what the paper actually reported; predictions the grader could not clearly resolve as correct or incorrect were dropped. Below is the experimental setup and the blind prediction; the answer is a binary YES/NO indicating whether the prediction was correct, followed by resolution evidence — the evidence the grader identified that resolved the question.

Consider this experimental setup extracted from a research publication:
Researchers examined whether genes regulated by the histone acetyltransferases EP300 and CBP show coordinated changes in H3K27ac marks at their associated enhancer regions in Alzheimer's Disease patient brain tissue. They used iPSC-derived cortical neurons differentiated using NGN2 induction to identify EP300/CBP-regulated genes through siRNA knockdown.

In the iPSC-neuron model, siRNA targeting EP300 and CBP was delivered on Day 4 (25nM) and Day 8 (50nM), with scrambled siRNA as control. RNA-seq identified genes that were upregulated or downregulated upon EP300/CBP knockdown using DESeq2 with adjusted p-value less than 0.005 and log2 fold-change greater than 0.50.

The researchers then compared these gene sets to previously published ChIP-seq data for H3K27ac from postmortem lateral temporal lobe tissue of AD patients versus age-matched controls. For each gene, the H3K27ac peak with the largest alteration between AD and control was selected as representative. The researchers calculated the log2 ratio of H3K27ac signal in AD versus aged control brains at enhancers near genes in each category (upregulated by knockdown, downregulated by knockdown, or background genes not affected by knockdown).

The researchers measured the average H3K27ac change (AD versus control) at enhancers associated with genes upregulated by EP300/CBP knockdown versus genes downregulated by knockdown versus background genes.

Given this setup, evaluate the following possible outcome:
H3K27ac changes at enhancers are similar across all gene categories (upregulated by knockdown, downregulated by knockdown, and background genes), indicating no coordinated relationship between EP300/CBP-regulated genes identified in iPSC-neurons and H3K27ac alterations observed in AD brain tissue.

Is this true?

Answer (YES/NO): NO